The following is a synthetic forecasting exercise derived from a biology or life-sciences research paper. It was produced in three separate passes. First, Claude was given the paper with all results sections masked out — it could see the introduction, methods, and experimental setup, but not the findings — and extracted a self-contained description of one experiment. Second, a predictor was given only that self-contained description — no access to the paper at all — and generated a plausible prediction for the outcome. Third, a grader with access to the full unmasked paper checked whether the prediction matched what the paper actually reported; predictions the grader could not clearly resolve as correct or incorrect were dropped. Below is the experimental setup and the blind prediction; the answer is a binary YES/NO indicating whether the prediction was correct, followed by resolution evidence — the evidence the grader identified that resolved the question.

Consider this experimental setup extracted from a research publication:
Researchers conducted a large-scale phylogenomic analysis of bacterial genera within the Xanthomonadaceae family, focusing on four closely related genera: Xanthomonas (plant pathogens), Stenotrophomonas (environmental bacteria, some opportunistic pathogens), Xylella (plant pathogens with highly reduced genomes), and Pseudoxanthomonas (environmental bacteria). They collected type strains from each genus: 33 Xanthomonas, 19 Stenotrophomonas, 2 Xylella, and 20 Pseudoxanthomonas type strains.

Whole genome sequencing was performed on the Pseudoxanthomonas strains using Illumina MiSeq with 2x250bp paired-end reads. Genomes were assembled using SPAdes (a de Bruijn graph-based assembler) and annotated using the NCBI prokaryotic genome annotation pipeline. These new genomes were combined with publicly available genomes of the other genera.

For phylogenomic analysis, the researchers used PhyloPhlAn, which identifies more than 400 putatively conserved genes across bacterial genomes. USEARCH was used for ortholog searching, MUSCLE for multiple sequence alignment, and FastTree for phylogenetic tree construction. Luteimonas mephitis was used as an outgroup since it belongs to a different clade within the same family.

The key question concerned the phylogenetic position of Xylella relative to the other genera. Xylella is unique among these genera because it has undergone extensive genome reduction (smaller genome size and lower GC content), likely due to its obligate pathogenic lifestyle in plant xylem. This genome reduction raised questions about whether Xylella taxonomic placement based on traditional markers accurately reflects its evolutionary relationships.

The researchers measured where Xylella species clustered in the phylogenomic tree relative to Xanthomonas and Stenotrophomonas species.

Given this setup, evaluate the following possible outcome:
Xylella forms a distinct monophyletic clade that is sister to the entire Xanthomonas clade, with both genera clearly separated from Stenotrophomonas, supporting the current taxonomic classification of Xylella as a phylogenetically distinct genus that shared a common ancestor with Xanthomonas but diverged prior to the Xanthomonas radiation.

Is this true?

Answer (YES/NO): NO